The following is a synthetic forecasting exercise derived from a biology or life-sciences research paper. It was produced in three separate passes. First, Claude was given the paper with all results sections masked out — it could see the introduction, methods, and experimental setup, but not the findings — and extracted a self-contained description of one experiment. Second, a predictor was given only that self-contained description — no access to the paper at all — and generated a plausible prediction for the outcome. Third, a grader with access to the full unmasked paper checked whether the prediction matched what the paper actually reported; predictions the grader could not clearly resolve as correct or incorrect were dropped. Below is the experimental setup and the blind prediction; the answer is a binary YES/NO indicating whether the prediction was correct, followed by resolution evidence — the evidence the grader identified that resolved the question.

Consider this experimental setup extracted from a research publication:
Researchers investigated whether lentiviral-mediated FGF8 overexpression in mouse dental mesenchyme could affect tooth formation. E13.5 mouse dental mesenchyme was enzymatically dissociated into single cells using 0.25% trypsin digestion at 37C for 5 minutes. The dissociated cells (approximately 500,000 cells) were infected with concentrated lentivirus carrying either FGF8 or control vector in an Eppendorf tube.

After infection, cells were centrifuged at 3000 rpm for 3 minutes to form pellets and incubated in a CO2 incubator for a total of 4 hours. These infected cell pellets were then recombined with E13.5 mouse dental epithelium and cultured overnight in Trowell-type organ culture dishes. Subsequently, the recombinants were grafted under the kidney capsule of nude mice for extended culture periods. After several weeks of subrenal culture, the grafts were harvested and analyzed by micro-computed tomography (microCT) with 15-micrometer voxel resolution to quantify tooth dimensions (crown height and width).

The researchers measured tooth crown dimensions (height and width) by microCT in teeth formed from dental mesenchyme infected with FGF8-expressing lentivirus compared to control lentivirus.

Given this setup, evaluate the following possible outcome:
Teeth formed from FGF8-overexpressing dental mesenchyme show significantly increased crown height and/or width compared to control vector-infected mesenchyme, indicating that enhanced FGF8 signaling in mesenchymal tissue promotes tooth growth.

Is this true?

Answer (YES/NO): YES